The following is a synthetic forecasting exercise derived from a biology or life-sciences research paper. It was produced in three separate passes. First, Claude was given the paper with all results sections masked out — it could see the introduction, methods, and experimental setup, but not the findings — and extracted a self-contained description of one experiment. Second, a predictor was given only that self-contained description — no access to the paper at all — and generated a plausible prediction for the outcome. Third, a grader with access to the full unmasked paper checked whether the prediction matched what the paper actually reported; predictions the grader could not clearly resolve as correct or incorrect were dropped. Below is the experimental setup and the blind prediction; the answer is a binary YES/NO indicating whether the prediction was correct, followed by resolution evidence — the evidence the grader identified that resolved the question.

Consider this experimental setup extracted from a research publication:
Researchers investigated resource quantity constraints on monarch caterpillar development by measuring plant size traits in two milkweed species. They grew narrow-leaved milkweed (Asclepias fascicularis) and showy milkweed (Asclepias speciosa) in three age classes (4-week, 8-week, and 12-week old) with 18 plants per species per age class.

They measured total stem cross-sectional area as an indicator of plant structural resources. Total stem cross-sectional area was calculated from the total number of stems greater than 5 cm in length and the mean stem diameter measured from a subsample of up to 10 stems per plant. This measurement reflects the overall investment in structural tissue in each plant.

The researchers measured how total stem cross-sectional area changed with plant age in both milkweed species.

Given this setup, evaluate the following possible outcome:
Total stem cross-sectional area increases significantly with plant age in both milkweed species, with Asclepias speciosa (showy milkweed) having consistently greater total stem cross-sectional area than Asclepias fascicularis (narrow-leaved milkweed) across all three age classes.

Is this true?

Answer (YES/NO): NO